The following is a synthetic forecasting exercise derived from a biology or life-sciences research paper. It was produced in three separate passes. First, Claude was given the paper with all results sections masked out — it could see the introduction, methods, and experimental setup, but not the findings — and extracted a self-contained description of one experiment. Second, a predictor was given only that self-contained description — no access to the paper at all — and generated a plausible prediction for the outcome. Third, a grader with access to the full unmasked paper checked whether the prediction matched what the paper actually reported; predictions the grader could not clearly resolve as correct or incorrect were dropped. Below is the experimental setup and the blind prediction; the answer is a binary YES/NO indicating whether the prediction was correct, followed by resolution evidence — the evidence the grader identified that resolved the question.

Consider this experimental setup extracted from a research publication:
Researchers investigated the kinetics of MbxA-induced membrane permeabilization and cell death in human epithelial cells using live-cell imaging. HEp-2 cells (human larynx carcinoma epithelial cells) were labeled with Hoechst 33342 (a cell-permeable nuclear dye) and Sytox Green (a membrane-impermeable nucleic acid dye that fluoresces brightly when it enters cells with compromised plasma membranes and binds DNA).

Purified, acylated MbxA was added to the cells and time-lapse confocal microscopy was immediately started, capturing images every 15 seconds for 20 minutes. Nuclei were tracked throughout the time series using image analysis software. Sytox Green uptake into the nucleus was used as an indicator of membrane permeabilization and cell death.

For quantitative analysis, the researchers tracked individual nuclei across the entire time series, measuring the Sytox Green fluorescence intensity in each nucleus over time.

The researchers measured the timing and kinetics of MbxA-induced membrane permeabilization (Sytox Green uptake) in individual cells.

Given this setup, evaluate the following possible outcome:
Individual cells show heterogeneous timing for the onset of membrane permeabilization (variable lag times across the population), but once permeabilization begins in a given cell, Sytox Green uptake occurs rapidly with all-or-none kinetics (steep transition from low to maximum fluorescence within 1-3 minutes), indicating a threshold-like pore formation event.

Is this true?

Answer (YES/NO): NO